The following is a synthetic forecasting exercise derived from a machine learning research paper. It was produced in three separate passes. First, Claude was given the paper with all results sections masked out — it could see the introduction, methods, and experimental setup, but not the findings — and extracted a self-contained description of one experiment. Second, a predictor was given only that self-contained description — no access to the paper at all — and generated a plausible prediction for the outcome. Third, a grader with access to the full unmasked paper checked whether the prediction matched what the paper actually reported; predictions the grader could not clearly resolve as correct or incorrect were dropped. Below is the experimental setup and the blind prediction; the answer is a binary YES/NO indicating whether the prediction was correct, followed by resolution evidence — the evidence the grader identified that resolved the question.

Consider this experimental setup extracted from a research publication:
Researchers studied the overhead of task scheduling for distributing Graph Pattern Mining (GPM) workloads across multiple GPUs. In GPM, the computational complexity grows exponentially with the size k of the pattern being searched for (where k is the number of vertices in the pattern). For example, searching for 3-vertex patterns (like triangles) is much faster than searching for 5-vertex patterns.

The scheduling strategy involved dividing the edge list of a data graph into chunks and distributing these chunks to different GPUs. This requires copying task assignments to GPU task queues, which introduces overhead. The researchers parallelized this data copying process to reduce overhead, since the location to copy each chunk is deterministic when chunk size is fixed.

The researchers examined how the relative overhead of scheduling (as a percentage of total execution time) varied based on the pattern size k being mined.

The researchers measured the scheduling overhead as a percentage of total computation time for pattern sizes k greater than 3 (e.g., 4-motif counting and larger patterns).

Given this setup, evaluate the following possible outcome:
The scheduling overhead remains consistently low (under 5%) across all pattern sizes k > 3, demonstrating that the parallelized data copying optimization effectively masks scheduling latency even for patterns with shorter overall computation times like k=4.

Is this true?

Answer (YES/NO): YES